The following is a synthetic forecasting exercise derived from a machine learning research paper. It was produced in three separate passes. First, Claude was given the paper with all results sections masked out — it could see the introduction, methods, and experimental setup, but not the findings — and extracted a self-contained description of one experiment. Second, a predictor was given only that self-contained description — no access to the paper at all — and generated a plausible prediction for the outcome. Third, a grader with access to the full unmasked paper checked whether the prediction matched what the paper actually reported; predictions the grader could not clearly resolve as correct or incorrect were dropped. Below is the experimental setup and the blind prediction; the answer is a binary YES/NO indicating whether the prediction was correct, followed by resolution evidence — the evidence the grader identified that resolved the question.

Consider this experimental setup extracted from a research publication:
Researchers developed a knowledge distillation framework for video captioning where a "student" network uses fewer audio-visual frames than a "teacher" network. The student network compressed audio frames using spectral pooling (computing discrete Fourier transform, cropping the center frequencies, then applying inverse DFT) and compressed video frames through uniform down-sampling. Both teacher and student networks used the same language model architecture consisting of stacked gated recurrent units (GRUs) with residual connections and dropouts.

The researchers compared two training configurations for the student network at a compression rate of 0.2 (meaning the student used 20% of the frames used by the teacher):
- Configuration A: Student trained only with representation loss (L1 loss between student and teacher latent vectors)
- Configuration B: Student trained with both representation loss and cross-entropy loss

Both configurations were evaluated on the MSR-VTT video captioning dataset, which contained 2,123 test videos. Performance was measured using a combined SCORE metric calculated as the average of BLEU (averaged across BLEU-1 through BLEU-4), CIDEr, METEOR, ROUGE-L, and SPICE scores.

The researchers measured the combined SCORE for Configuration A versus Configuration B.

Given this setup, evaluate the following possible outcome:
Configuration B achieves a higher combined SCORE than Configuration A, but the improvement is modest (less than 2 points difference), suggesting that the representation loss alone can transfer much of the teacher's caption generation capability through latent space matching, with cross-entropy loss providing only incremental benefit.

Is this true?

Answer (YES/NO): NO